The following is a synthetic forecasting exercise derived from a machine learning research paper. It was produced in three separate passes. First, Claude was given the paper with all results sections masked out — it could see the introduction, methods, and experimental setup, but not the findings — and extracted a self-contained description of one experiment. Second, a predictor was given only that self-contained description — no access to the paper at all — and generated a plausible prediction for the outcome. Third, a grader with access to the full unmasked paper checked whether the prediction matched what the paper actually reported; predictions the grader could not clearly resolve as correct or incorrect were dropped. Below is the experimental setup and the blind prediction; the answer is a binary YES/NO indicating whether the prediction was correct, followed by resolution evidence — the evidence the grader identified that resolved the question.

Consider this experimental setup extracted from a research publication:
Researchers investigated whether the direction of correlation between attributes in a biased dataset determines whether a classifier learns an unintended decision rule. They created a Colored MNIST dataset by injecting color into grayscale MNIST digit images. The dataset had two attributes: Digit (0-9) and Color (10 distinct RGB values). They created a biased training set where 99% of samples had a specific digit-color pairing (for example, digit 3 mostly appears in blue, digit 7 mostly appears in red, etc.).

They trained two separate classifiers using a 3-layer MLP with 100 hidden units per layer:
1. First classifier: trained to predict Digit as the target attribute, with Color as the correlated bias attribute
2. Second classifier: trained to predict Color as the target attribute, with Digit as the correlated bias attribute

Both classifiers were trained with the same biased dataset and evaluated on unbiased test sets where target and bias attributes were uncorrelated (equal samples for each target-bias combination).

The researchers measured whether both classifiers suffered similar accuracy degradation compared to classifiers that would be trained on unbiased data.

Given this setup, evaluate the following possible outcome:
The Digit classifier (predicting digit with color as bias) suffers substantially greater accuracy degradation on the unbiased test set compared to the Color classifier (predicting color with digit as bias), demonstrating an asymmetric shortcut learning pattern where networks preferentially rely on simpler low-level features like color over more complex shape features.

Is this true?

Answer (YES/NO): YES